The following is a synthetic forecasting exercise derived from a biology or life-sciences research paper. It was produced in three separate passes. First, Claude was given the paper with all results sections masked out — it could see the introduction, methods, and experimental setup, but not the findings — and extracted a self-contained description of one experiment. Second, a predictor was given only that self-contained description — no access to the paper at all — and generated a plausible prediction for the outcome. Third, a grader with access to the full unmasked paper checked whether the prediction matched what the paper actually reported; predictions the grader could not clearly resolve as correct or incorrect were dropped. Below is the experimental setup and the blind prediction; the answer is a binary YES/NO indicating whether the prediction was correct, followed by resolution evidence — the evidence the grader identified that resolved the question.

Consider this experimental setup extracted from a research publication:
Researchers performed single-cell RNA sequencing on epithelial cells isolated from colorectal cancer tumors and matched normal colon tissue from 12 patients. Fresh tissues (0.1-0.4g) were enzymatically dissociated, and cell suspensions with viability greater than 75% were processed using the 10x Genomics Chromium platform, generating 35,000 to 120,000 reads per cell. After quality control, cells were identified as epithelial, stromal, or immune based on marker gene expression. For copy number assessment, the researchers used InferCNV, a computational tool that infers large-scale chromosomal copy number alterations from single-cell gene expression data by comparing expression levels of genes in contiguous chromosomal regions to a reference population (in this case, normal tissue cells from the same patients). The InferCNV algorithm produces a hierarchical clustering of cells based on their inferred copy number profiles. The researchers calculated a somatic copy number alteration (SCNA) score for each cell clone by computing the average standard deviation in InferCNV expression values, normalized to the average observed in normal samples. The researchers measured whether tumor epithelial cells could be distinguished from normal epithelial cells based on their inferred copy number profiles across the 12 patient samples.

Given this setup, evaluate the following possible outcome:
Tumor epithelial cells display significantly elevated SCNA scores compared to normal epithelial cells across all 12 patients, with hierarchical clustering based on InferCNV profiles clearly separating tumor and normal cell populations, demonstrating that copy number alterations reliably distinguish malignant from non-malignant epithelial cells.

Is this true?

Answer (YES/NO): NO